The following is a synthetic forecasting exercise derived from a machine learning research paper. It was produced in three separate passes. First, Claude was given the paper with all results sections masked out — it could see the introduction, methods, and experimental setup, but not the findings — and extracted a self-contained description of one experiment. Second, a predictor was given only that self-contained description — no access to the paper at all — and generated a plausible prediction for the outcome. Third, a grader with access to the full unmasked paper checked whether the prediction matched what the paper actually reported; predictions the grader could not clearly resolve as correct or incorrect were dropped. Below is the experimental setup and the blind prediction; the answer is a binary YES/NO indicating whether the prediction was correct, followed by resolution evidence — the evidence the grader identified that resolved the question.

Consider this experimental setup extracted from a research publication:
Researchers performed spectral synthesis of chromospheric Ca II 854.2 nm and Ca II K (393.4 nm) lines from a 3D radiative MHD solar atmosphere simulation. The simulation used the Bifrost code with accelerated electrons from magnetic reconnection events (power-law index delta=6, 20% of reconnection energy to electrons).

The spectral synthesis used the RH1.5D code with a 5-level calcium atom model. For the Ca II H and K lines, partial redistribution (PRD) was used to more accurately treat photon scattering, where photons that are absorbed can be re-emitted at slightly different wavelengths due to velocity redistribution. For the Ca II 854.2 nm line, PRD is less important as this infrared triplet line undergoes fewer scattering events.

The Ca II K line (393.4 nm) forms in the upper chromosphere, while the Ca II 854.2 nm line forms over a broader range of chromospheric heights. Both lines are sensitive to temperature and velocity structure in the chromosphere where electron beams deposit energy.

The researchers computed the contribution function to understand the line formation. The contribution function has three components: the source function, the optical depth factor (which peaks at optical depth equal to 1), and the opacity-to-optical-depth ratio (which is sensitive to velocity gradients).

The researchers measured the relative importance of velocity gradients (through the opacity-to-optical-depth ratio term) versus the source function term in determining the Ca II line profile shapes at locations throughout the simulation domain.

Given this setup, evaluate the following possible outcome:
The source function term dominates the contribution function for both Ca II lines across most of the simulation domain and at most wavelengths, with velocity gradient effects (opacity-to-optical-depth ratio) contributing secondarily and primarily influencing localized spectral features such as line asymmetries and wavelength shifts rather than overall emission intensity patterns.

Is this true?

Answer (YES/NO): YES